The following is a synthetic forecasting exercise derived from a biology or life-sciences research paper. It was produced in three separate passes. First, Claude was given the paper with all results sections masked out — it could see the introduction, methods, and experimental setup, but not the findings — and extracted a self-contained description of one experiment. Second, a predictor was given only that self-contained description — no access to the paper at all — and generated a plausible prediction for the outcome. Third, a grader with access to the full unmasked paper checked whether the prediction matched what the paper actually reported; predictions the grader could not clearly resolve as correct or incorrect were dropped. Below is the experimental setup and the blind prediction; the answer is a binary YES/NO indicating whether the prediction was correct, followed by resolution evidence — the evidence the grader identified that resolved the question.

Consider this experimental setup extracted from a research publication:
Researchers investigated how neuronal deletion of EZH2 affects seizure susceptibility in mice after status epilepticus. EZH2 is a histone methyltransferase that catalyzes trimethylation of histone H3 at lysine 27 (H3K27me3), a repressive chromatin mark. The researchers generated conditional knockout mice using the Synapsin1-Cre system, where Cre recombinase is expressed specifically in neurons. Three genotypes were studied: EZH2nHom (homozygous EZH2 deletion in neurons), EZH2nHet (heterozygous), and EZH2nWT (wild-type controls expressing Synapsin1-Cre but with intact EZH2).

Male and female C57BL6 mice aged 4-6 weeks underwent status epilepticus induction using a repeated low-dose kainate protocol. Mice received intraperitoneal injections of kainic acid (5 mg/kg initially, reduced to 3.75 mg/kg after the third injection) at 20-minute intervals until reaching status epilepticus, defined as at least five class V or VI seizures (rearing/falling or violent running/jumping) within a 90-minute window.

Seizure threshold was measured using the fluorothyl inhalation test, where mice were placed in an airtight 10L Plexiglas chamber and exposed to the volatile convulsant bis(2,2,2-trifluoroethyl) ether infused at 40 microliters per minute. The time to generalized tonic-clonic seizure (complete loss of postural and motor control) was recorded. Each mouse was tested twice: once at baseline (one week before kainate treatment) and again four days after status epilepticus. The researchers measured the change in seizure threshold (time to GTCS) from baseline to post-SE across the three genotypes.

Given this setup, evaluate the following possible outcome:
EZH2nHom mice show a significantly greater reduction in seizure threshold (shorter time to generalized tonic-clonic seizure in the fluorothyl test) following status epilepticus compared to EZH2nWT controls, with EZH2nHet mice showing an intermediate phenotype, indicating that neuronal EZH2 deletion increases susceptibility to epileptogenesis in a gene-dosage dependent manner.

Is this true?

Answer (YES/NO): NO